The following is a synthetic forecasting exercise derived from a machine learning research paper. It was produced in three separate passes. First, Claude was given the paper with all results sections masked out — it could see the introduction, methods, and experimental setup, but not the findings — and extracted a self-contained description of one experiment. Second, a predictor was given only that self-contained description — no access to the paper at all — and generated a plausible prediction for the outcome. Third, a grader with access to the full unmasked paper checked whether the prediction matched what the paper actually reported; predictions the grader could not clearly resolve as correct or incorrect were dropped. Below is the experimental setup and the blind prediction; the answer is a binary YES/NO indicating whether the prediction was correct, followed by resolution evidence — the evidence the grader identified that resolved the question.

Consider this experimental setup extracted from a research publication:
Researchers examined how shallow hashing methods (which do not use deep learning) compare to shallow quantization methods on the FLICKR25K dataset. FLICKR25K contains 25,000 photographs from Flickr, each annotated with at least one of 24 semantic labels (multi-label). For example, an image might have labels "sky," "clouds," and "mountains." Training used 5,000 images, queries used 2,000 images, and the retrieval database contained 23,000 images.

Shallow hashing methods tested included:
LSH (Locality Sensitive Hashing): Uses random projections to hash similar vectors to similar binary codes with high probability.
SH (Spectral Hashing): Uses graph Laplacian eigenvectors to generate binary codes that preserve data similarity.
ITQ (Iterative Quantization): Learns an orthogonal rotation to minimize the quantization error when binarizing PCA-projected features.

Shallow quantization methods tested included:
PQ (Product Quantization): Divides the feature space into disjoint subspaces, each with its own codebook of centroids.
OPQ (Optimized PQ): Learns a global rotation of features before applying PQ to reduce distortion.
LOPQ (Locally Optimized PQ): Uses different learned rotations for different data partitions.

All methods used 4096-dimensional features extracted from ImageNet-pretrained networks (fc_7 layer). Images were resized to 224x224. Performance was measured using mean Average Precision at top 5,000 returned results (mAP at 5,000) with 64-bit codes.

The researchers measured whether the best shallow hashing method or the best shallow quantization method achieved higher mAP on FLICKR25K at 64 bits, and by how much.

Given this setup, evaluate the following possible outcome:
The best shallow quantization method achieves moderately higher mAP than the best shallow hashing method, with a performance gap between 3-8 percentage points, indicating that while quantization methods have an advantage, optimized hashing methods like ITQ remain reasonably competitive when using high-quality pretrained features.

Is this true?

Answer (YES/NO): NO